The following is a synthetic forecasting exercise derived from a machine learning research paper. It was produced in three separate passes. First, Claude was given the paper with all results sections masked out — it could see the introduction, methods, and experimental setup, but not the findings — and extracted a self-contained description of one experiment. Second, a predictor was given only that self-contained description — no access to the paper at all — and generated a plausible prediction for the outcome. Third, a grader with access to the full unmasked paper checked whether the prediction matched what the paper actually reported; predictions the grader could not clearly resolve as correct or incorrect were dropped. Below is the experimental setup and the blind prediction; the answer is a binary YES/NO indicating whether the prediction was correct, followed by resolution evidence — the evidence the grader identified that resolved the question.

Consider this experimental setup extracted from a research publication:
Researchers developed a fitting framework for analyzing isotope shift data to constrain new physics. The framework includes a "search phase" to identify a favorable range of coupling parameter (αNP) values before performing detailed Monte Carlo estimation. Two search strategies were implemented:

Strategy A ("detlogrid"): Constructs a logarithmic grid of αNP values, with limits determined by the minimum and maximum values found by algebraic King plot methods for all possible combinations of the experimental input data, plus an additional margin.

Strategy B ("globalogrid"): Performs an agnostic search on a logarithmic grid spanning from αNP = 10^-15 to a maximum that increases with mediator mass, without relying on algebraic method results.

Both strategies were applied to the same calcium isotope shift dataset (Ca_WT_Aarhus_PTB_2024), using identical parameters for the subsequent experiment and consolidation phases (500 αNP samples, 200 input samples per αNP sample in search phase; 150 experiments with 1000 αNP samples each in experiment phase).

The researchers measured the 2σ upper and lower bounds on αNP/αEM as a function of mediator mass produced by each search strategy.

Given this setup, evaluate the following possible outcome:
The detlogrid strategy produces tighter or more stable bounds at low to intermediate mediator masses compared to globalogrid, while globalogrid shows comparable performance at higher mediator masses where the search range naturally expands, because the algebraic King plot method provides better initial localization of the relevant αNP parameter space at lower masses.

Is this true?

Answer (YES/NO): NO